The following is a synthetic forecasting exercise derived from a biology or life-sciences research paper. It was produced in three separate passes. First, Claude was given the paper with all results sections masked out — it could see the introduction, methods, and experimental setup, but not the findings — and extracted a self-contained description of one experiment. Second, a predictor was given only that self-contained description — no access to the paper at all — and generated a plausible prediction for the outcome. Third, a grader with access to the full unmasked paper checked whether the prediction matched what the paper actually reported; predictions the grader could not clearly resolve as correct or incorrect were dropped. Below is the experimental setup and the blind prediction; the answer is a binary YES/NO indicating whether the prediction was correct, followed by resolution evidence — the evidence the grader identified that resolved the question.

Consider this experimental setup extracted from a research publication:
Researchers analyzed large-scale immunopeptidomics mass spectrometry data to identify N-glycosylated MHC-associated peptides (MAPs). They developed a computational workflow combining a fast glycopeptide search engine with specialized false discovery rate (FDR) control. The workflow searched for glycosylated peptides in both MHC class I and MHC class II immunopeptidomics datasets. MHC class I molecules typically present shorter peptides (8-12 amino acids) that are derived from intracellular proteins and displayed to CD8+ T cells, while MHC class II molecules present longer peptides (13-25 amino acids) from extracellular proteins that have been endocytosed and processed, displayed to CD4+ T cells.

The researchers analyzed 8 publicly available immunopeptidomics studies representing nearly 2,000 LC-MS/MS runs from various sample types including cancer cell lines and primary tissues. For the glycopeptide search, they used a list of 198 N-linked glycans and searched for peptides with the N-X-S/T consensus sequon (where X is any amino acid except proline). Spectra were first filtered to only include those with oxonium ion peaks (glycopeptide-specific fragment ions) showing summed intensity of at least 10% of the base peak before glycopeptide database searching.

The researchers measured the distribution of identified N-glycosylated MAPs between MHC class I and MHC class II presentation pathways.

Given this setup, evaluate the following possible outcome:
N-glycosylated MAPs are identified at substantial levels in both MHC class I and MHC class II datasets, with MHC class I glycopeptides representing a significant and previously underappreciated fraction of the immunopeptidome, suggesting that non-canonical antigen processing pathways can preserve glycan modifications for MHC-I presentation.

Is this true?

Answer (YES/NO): NO